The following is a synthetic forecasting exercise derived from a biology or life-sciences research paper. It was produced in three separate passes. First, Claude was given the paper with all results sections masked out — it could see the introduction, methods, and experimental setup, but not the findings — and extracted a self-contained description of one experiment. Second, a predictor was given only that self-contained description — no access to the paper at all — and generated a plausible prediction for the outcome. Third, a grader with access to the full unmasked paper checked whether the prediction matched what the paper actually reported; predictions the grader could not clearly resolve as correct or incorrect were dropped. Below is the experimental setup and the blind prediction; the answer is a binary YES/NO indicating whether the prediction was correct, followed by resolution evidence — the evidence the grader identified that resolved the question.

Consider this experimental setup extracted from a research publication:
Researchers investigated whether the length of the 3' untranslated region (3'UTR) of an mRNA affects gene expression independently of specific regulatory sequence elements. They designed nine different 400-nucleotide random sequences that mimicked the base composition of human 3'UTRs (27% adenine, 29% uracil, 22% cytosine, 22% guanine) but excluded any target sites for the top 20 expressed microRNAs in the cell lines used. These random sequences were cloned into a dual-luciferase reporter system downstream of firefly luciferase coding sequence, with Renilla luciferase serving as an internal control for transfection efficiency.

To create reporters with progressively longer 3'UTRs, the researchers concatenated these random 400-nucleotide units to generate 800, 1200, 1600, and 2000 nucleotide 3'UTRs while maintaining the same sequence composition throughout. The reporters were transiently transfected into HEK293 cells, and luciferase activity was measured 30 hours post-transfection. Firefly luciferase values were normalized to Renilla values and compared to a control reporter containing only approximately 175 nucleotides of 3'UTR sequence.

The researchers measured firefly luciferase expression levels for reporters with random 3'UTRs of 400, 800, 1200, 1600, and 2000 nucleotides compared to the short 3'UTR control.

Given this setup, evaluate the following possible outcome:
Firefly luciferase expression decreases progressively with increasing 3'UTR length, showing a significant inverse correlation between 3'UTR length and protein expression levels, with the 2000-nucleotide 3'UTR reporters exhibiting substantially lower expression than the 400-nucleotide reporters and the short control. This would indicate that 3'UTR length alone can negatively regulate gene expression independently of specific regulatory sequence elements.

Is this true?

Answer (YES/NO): YES